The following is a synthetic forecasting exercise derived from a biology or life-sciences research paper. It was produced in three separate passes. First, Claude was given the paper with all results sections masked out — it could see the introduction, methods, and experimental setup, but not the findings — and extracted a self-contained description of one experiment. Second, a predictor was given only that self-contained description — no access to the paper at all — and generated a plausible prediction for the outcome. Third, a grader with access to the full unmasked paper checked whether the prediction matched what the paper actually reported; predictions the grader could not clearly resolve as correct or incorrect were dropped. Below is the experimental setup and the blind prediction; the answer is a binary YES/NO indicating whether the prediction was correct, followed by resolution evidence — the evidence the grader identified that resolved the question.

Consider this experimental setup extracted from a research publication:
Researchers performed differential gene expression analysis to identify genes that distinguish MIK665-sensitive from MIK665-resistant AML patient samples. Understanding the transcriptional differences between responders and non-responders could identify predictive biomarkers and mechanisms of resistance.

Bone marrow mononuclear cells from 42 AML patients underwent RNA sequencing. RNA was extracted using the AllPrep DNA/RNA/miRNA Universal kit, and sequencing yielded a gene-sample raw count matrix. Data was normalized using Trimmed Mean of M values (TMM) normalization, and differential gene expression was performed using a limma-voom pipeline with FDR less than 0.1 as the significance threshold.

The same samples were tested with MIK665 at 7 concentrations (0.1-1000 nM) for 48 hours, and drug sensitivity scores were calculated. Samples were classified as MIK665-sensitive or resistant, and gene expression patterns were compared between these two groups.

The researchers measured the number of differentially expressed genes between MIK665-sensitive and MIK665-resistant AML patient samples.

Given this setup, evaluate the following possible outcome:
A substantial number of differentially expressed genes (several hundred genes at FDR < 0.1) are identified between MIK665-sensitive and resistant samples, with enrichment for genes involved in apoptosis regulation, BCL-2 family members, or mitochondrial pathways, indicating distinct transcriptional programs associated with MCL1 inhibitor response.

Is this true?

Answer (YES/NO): NO